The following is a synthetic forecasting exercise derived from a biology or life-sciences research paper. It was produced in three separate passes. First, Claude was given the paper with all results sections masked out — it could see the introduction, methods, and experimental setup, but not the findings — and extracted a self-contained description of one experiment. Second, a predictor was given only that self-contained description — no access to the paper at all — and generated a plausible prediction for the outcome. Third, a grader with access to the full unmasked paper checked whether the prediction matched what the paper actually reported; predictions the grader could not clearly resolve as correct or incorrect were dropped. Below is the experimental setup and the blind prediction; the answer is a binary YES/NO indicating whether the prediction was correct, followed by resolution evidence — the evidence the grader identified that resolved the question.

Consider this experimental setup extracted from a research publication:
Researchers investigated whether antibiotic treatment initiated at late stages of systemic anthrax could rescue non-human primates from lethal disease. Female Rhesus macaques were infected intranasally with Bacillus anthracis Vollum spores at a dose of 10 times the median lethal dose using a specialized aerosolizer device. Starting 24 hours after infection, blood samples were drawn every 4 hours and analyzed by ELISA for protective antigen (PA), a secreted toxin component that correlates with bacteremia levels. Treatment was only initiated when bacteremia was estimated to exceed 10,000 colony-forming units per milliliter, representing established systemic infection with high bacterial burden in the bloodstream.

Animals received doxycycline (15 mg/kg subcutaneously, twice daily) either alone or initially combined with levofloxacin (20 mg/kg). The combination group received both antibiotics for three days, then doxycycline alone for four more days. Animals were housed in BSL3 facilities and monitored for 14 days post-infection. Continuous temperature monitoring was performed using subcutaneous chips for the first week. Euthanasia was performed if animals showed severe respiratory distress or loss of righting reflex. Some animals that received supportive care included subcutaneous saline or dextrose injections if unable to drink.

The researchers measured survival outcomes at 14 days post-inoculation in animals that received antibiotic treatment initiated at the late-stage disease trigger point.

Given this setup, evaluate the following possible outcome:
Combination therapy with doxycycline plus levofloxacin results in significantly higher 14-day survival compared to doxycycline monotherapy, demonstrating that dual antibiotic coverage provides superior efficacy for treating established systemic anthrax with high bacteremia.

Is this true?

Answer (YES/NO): NO